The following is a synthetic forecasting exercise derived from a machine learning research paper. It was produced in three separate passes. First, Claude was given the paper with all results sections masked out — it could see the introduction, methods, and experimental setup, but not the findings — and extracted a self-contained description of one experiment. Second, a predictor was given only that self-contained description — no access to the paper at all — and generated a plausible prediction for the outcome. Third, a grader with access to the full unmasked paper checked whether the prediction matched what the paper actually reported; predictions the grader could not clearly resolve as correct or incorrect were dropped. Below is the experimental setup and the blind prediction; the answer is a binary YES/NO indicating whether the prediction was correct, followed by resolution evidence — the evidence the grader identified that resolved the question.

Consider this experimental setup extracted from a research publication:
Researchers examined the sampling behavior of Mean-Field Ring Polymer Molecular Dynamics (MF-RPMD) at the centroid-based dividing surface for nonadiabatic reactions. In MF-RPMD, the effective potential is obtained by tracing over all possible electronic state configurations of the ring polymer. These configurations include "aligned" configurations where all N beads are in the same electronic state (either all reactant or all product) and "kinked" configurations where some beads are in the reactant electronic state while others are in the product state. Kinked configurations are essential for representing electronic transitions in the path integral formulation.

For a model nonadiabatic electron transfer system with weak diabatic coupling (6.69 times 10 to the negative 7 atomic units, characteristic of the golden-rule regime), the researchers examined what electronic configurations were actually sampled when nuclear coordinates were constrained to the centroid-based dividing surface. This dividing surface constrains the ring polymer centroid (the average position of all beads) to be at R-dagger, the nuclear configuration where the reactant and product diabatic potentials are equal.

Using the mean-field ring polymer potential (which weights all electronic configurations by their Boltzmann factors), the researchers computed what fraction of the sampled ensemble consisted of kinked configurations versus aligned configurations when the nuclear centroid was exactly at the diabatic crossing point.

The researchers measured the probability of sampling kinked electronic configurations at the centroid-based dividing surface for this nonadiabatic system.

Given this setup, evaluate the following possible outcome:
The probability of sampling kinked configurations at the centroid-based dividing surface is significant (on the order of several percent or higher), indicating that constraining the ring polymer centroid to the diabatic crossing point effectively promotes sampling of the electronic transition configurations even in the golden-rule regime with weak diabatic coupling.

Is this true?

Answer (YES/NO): NO